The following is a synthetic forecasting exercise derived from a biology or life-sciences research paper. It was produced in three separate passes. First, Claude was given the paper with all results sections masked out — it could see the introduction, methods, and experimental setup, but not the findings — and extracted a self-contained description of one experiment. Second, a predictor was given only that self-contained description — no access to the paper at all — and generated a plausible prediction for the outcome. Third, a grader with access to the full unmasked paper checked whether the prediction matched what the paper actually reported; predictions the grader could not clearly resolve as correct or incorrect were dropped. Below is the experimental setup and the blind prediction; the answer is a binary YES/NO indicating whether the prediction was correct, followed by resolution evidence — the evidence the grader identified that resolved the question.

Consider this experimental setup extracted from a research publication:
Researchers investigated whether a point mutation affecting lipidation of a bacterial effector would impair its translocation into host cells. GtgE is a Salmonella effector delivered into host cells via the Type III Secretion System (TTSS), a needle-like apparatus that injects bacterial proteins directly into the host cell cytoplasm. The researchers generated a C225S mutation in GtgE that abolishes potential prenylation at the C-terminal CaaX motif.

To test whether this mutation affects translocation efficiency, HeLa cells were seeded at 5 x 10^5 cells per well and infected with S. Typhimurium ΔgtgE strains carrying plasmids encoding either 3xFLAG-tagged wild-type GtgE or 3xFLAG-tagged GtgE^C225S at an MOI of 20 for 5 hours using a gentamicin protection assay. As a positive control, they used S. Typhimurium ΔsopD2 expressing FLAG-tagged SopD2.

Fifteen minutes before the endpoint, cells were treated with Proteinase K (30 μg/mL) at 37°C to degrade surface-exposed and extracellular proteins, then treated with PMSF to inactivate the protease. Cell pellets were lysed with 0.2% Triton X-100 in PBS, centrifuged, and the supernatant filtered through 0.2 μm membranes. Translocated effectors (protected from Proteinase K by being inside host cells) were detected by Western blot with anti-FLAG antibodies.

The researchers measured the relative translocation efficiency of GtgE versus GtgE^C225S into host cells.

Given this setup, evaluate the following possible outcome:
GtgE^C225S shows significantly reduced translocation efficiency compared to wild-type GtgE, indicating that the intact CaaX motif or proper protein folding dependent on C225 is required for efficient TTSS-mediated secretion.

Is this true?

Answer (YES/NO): NO